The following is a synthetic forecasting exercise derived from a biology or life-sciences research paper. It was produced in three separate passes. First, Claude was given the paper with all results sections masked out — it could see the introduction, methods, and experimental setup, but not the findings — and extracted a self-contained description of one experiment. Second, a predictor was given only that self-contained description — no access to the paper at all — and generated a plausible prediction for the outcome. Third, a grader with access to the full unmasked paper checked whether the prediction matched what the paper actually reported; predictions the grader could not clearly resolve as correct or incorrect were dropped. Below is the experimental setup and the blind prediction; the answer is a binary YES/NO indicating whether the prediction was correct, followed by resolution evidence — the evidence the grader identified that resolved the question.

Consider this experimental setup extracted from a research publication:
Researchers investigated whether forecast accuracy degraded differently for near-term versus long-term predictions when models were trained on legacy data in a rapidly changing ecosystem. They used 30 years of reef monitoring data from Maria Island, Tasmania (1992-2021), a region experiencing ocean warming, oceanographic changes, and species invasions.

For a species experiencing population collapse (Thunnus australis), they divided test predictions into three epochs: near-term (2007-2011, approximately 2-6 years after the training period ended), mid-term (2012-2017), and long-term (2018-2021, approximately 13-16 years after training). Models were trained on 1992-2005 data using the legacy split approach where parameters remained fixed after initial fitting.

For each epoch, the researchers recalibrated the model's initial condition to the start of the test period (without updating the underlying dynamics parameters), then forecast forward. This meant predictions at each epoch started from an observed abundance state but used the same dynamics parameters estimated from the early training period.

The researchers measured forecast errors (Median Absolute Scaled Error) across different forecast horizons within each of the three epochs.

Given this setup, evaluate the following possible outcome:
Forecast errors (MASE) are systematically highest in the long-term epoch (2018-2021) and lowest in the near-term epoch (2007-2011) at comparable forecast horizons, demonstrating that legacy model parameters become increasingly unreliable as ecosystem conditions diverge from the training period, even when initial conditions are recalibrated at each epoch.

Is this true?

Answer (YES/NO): NO